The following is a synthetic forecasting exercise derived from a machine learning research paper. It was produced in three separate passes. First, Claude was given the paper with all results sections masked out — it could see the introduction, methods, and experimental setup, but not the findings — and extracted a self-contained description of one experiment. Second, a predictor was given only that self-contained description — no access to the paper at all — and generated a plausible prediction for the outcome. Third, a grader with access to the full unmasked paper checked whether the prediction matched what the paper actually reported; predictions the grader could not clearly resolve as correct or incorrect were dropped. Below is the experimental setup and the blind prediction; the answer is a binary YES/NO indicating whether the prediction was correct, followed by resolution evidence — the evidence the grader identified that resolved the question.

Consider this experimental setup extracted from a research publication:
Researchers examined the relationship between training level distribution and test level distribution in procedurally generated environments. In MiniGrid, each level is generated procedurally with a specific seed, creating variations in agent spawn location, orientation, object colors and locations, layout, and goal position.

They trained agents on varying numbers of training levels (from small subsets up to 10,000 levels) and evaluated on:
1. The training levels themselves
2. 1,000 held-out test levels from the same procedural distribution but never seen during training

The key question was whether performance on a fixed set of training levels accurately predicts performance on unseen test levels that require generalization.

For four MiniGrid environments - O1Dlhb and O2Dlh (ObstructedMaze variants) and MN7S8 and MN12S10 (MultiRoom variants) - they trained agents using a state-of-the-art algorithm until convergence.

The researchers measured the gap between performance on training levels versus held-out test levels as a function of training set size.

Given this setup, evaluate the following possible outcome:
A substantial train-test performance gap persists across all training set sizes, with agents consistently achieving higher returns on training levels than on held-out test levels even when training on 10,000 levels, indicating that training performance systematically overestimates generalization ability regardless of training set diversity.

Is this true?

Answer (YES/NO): NO